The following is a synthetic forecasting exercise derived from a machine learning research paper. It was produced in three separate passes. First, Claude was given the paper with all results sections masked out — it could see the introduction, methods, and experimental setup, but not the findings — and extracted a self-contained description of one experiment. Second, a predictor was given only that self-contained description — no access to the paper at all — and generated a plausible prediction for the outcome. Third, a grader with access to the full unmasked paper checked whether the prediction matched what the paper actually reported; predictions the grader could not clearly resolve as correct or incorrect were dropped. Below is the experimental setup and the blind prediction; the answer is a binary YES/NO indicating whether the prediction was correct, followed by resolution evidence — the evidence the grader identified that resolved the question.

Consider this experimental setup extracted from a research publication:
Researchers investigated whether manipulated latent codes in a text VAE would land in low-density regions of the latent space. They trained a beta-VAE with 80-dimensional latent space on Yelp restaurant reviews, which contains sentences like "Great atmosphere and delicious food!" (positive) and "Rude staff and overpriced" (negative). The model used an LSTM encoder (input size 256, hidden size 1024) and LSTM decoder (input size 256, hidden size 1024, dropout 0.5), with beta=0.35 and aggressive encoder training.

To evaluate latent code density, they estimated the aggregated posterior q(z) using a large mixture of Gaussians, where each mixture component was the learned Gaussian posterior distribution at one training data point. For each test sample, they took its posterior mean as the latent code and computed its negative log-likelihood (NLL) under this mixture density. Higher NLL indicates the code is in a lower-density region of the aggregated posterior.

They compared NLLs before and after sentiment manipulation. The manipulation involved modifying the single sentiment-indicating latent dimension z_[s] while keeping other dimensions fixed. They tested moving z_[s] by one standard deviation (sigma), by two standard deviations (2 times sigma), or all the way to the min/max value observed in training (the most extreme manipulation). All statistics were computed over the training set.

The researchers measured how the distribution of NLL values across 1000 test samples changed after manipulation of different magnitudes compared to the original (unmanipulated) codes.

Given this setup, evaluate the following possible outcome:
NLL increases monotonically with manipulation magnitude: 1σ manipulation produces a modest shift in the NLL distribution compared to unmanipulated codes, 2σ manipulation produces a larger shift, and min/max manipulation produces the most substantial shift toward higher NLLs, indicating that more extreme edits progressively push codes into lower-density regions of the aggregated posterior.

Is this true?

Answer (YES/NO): YES